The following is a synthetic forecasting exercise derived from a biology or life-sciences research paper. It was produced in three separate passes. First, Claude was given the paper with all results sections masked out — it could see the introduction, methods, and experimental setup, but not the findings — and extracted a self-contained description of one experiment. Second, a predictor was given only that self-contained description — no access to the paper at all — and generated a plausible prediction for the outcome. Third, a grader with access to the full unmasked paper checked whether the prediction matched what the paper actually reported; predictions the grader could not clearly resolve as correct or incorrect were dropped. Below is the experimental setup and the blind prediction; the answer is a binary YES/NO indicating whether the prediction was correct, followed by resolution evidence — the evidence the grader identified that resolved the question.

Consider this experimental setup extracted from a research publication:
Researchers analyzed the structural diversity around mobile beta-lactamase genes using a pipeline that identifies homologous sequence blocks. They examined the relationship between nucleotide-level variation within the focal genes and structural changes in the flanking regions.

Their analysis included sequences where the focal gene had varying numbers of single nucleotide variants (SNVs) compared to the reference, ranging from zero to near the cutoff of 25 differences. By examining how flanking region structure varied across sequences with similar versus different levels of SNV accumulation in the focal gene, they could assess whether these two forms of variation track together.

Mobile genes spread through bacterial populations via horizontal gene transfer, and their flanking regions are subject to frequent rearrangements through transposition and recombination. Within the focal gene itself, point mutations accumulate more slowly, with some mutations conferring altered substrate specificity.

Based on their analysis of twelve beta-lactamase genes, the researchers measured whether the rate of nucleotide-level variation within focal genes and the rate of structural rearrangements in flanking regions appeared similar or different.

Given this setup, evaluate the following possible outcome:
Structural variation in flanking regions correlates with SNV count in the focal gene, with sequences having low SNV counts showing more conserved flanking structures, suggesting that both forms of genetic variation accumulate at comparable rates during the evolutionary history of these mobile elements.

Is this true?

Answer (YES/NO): NO